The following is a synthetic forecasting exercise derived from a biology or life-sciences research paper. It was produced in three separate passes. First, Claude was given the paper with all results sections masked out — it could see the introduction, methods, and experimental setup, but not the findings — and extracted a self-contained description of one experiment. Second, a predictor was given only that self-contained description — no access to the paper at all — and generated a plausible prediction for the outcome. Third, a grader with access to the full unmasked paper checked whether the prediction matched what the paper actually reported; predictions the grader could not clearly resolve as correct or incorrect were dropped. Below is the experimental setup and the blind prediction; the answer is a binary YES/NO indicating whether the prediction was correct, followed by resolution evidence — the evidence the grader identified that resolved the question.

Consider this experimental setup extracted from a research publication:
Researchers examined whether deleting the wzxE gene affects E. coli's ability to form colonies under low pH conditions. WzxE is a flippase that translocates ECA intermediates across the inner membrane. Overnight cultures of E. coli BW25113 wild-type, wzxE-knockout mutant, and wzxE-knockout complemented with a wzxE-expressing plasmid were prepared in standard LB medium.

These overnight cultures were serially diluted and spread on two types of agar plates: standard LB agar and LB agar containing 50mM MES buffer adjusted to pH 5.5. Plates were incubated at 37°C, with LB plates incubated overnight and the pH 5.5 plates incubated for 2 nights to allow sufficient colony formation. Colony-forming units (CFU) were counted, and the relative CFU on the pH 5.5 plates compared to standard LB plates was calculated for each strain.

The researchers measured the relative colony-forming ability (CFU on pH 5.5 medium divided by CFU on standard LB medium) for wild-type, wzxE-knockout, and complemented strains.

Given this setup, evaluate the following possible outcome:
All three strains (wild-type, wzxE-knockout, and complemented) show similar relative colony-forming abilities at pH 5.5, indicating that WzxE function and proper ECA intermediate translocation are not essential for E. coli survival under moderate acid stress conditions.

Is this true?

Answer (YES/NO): NO